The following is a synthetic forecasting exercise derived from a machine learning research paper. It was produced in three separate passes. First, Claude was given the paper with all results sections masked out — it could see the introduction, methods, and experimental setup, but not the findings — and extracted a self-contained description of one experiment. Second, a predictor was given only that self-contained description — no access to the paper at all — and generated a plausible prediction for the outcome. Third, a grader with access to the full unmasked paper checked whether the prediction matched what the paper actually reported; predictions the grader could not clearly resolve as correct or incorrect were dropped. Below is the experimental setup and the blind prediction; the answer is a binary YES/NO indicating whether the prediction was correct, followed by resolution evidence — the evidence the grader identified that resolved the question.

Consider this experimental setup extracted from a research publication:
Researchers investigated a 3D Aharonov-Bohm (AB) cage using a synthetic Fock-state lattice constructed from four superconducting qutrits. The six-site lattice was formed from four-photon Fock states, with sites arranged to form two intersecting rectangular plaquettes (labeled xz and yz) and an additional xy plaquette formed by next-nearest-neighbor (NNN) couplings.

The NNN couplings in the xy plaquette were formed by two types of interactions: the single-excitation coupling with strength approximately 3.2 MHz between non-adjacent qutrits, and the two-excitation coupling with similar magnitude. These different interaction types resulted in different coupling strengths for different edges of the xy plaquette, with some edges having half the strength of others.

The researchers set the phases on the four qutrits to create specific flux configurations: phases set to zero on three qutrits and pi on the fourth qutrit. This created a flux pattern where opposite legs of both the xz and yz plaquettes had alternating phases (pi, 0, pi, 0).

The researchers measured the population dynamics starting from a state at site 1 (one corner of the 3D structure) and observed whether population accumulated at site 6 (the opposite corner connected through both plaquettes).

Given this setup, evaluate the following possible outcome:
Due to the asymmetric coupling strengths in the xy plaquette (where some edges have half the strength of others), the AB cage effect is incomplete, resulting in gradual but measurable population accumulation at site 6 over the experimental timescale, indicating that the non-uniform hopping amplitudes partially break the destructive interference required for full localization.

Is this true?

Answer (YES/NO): NO